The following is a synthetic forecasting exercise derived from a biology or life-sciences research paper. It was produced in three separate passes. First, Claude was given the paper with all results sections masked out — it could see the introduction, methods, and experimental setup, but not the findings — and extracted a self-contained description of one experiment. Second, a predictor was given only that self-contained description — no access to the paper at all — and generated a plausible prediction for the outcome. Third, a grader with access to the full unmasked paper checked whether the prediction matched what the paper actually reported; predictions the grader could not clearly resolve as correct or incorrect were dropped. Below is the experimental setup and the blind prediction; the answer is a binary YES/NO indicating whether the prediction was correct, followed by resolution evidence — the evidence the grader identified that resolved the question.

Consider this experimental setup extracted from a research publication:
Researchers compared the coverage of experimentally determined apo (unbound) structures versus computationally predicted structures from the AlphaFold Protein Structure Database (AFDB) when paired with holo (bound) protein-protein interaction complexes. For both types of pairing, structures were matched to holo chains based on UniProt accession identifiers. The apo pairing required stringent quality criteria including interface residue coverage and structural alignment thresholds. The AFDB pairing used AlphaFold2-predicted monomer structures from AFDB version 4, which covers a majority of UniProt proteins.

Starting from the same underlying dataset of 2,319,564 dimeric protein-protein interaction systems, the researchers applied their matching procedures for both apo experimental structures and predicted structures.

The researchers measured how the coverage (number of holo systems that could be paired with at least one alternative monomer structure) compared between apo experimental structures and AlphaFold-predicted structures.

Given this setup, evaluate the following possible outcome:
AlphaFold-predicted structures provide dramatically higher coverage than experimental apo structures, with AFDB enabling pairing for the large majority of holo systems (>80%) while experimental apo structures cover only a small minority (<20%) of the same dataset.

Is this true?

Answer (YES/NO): NO